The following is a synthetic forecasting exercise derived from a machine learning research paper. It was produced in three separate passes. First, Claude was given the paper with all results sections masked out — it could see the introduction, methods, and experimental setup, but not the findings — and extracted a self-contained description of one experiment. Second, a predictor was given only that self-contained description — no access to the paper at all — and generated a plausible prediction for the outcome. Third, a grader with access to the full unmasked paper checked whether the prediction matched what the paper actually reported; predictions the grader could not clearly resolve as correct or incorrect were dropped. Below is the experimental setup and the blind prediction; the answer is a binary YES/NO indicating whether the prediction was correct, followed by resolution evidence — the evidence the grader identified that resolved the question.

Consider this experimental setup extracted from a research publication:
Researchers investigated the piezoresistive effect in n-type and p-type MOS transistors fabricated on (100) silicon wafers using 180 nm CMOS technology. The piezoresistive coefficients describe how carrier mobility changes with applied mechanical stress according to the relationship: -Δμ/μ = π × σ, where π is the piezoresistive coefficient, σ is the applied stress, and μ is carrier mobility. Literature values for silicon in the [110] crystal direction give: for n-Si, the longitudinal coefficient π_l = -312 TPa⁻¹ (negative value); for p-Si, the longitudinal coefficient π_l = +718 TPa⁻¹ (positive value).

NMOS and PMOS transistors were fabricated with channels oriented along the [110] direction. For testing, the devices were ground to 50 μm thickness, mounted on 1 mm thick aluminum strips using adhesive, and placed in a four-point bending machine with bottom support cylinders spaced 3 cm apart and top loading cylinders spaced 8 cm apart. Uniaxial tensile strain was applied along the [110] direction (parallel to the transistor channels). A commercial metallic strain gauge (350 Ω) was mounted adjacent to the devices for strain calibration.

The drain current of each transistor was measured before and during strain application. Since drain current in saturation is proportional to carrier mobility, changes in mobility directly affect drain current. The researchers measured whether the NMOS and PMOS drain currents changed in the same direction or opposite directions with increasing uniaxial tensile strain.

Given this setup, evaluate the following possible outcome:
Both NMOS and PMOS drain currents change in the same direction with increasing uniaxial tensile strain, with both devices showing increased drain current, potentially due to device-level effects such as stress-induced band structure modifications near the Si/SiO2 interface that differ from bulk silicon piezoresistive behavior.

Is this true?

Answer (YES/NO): NO